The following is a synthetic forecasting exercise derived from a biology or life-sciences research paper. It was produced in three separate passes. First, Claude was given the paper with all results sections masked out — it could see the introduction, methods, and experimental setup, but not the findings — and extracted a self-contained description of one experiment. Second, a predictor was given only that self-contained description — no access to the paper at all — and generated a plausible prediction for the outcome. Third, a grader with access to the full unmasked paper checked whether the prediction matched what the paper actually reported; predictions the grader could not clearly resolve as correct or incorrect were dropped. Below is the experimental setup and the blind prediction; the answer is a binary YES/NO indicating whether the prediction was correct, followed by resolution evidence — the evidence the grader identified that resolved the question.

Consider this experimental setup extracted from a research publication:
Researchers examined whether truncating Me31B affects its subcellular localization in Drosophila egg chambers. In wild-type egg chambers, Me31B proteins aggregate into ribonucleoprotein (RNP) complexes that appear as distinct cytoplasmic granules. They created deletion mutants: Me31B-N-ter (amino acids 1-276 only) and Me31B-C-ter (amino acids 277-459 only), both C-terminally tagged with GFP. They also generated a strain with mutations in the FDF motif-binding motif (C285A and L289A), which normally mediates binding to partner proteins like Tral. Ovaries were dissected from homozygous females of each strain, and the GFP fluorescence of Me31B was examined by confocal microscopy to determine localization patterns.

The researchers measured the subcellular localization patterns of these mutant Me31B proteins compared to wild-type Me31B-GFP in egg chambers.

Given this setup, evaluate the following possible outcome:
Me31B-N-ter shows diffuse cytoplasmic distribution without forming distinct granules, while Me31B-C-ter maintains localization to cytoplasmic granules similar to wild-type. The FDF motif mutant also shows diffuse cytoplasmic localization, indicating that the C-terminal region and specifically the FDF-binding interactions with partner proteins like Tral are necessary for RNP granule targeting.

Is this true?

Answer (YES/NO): NO